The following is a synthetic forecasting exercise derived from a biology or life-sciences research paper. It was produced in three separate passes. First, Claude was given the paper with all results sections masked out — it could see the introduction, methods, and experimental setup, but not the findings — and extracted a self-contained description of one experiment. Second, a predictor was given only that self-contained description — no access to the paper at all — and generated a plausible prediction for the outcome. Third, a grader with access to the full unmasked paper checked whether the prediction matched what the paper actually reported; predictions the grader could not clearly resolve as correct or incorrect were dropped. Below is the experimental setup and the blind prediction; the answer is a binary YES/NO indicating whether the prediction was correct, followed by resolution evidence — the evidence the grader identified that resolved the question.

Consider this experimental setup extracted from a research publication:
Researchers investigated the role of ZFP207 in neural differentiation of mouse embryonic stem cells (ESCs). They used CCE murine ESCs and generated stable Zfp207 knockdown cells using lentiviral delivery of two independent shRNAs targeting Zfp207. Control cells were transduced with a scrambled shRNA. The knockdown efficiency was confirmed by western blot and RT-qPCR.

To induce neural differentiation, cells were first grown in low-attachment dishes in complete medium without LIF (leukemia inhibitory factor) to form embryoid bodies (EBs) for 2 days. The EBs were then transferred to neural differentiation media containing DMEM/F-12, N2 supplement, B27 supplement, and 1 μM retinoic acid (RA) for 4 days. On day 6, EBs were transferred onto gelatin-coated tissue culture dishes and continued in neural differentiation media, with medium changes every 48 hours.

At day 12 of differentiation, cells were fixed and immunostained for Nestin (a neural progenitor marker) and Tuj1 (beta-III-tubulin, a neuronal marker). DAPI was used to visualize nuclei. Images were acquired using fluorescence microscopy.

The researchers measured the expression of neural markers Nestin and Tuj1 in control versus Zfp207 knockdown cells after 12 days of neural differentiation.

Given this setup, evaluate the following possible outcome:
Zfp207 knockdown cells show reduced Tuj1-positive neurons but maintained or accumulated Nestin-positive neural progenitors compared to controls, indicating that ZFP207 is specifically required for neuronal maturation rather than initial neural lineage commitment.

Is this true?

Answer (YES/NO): NO